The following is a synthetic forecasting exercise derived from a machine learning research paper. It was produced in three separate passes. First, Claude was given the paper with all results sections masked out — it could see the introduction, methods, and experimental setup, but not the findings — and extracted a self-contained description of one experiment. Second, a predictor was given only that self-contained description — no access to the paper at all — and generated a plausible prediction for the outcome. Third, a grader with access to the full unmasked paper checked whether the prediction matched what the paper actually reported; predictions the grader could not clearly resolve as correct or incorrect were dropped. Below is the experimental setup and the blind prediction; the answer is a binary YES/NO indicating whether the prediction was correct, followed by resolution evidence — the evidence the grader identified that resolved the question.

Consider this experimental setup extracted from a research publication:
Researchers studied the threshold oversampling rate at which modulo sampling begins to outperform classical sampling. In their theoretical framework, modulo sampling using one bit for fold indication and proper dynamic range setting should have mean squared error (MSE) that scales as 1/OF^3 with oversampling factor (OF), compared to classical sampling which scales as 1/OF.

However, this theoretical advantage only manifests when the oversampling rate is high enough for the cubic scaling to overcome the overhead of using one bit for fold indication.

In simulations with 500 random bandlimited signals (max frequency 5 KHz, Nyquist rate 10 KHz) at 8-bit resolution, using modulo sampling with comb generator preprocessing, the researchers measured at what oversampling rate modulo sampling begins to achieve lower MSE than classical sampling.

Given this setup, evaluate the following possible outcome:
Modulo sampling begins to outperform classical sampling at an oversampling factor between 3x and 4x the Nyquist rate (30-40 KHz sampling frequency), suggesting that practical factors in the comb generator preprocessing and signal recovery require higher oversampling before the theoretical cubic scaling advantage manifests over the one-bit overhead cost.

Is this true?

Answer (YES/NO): NO